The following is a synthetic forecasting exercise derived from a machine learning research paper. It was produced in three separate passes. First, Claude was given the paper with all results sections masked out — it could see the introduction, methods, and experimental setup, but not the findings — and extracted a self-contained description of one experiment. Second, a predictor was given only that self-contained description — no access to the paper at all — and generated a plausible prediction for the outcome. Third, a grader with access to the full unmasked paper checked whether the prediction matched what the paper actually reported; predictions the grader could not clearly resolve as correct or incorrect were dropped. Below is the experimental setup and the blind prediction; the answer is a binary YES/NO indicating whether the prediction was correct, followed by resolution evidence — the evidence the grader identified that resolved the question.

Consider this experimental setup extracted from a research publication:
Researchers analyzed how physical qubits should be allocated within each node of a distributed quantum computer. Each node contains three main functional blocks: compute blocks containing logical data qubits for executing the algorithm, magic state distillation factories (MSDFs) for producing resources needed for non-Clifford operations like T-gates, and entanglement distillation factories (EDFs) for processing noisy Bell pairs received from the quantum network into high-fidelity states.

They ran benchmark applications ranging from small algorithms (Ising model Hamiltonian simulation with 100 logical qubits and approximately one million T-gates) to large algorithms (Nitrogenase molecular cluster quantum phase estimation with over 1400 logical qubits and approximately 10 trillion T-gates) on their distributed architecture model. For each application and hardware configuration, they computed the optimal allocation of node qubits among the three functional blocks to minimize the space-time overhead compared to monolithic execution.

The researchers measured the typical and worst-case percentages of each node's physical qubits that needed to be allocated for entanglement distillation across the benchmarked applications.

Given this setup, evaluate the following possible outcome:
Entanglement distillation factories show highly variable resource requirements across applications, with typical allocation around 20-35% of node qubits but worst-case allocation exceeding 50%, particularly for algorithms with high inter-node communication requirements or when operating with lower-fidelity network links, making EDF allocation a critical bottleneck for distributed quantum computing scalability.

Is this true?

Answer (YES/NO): YES